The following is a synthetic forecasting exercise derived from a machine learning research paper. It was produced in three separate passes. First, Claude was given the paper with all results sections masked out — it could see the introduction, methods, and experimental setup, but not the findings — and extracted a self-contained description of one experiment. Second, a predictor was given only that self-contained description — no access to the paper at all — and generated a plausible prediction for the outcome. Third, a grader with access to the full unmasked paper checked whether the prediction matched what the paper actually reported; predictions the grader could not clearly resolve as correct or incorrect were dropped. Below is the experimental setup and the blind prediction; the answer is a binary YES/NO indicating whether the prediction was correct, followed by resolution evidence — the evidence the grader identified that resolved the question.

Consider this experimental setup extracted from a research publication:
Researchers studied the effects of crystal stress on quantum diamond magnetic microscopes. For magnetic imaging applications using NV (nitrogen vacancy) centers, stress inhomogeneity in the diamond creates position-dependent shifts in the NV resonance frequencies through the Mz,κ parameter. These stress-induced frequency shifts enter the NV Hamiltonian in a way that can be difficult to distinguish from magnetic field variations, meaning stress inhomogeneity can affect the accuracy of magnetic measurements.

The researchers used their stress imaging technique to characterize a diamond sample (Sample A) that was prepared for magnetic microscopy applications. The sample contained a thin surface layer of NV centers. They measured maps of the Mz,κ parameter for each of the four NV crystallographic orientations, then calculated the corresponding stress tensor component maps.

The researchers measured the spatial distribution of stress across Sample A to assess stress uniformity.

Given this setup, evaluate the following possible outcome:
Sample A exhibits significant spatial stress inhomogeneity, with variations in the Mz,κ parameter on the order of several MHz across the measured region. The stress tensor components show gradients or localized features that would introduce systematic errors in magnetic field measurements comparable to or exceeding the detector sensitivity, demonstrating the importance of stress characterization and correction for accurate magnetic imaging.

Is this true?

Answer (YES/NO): NO